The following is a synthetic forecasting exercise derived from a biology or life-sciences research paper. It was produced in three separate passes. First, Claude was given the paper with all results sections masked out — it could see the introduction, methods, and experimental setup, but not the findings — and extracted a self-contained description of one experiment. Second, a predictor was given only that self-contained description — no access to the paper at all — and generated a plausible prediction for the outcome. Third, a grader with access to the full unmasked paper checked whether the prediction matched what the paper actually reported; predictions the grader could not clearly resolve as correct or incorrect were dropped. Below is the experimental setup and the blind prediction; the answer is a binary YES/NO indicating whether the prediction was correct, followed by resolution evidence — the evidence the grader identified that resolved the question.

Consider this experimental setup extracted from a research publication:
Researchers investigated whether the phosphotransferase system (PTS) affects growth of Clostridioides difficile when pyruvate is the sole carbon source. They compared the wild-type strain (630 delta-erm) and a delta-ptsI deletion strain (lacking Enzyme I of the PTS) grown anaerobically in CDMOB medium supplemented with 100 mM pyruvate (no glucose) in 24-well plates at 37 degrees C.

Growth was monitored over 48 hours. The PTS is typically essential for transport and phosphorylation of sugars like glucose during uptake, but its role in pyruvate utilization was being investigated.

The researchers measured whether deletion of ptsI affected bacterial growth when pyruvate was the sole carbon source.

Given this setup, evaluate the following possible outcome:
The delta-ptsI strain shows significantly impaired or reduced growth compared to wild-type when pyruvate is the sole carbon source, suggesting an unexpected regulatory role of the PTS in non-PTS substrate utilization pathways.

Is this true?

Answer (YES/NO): NO